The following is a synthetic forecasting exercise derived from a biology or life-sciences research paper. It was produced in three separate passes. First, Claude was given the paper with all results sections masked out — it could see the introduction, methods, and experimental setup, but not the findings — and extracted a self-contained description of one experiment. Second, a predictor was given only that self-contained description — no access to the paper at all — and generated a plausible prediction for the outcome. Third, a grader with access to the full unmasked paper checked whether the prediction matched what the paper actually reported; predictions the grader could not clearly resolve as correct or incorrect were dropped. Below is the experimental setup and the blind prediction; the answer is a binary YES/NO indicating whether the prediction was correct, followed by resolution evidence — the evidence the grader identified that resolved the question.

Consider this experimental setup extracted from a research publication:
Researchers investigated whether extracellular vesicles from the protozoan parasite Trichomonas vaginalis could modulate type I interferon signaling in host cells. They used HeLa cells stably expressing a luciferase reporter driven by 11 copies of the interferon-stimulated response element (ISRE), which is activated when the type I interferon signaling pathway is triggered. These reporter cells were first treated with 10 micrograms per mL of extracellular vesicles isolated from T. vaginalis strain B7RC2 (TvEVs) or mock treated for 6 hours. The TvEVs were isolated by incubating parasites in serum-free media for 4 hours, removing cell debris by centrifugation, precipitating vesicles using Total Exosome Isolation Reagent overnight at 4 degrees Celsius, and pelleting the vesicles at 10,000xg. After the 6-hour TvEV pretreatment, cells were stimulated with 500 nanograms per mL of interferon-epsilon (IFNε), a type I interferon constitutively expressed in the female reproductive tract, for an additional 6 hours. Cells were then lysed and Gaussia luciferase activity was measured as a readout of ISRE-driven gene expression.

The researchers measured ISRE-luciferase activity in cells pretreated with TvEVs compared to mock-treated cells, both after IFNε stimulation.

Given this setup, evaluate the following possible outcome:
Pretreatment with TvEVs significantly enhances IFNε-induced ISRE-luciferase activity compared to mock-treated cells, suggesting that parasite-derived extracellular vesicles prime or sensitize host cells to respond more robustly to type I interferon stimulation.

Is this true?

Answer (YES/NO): NO